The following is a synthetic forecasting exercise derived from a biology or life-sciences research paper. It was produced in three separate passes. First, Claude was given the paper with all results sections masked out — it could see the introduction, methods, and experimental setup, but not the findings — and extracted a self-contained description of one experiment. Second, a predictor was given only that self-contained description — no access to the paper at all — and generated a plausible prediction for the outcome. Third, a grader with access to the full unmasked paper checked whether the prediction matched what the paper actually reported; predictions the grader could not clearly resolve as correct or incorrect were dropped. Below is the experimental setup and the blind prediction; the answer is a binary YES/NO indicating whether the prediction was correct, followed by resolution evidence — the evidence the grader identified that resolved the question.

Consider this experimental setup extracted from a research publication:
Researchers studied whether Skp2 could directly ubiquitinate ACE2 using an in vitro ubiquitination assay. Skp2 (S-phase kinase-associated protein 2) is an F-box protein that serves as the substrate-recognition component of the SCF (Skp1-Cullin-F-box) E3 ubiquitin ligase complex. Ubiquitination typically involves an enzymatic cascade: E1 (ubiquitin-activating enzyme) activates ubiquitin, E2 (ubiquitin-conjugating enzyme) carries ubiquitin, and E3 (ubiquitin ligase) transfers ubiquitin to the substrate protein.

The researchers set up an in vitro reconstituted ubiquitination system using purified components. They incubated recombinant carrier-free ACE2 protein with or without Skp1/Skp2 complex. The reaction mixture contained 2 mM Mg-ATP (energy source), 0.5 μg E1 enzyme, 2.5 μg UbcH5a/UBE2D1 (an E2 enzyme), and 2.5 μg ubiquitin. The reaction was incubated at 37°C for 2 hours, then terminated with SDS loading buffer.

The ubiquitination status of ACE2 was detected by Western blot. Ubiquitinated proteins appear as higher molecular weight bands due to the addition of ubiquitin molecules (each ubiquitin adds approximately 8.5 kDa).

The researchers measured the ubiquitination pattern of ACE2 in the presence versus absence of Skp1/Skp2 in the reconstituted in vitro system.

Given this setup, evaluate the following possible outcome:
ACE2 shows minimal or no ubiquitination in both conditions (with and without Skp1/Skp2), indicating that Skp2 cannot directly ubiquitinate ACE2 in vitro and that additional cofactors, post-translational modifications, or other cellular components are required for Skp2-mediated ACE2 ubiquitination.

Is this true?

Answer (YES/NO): NO